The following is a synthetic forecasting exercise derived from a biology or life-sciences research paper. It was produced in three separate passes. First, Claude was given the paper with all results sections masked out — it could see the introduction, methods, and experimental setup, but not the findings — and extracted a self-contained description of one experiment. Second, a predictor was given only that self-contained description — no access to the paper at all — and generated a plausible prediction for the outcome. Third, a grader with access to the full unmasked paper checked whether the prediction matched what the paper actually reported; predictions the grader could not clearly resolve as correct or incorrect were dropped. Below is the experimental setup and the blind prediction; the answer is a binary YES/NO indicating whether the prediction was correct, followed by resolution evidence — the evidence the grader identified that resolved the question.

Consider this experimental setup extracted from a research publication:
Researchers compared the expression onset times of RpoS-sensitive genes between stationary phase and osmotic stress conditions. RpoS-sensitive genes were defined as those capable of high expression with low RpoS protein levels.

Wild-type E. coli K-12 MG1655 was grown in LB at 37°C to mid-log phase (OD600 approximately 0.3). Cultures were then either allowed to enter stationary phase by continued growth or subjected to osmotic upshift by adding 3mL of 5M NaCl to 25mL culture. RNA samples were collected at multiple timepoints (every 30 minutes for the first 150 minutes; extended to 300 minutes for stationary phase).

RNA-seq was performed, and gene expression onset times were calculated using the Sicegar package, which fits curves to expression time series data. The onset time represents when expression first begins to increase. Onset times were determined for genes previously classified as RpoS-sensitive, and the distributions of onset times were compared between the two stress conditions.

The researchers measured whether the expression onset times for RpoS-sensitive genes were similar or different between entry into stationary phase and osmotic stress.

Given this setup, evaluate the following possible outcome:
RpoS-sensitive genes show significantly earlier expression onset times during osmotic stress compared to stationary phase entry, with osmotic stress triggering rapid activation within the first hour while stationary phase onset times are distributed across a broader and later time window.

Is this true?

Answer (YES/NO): YES